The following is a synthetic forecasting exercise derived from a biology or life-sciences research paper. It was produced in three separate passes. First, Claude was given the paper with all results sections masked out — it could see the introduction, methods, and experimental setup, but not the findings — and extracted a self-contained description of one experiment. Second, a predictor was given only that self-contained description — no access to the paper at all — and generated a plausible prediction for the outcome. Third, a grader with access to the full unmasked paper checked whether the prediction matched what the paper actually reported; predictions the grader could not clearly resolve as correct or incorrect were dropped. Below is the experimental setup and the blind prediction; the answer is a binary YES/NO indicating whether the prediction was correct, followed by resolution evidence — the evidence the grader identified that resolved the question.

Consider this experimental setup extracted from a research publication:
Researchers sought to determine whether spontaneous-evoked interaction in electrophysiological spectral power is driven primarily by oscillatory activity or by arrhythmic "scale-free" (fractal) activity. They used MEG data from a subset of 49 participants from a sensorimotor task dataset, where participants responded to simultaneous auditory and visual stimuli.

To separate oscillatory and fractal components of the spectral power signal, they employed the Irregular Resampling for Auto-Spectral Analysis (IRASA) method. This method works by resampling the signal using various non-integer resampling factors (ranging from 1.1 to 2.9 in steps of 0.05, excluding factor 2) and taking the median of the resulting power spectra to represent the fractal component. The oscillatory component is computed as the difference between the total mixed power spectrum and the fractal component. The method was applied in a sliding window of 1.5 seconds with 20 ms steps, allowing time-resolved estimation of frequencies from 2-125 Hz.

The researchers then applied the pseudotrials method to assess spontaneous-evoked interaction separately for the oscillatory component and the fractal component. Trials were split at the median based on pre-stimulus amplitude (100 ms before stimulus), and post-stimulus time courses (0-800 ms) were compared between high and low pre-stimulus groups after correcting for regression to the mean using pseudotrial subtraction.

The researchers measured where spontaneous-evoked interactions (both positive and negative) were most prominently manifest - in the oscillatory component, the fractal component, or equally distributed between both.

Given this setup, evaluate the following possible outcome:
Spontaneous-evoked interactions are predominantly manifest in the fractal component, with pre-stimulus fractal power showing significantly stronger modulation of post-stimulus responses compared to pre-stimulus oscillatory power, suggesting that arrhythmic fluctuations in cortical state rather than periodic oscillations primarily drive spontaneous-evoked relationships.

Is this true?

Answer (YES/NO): NO